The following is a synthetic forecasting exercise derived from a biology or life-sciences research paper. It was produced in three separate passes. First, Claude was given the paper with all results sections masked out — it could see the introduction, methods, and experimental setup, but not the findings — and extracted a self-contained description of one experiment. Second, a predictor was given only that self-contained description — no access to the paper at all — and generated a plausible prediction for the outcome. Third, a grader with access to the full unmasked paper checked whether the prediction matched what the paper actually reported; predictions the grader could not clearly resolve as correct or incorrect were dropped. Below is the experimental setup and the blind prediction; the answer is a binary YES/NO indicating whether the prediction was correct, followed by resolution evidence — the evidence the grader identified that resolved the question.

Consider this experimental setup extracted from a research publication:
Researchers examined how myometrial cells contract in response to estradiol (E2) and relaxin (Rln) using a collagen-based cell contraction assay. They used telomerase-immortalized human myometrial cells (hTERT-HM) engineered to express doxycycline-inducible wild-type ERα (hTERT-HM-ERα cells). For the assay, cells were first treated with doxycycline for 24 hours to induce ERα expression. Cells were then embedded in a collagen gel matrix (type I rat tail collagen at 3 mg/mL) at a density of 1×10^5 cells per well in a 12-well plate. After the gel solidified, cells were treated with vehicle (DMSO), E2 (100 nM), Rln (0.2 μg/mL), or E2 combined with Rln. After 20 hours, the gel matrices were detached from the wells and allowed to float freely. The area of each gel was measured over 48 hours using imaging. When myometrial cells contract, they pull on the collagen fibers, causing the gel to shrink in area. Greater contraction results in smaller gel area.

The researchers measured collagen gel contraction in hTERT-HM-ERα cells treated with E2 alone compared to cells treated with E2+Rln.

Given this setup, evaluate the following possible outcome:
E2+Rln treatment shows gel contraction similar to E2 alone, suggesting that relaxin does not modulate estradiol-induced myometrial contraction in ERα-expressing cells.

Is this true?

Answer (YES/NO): NO